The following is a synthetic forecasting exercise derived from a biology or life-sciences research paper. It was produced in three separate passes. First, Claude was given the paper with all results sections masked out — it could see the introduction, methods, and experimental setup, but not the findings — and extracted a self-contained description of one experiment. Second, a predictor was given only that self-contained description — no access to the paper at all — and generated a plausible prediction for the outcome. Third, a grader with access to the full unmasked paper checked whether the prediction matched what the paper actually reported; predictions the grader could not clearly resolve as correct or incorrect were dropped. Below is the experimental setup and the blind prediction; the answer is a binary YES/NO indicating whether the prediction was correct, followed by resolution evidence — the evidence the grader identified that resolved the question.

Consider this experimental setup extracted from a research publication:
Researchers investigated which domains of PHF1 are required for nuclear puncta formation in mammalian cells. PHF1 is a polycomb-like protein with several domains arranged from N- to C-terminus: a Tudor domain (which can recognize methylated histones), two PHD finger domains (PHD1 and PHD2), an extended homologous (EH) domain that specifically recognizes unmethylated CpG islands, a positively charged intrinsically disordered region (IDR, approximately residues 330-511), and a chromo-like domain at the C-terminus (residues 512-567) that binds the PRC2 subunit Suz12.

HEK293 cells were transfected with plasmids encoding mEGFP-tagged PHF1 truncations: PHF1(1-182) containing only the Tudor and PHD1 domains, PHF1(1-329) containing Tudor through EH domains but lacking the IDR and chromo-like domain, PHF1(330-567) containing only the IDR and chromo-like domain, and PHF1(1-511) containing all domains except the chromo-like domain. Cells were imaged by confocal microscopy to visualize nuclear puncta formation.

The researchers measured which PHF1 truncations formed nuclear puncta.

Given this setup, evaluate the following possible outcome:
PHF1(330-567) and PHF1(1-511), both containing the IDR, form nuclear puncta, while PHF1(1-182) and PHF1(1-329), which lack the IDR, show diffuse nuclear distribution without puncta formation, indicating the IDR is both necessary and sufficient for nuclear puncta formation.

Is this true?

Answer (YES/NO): NO